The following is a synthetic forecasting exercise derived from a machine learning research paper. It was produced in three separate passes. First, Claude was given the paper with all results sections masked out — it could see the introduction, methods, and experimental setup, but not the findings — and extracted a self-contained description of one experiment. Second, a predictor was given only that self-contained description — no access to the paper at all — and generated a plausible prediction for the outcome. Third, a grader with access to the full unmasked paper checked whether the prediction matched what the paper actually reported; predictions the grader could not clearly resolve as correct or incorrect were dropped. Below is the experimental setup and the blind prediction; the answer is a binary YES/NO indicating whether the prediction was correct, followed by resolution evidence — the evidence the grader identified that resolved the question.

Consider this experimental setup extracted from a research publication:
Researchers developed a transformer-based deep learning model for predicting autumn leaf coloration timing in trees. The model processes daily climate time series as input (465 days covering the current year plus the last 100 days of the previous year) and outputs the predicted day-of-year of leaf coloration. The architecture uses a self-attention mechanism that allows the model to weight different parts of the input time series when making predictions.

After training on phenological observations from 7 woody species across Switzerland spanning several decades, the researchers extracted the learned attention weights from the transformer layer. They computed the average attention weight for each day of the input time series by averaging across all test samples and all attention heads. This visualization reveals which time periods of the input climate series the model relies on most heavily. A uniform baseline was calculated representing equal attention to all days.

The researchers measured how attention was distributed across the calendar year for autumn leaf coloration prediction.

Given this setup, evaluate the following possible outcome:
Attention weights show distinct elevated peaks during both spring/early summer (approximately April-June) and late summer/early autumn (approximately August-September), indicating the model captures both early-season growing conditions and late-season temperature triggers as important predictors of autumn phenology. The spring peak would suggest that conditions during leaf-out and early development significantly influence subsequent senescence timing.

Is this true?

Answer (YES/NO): NO